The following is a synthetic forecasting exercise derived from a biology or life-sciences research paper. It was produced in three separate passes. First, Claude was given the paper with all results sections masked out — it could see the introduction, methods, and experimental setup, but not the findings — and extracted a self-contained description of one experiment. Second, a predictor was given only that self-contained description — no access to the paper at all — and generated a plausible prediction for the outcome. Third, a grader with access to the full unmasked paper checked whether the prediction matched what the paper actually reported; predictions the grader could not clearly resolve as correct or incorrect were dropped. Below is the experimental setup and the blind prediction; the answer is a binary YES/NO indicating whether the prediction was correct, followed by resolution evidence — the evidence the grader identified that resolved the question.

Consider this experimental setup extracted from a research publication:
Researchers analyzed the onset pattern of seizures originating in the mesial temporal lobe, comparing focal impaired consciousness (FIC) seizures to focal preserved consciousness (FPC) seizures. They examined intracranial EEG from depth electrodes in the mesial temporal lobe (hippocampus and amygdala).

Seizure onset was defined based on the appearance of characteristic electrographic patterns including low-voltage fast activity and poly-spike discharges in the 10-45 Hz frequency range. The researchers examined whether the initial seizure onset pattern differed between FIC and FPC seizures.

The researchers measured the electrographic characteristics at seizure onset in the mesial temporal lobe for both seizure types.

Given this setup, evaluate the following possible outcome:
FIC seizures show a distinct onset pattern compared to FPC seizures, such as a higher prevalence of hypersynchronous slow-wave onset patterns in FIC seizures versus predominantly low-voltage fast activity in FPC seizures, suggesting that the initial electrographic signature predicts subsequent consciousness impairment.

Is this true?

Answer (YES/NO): NO